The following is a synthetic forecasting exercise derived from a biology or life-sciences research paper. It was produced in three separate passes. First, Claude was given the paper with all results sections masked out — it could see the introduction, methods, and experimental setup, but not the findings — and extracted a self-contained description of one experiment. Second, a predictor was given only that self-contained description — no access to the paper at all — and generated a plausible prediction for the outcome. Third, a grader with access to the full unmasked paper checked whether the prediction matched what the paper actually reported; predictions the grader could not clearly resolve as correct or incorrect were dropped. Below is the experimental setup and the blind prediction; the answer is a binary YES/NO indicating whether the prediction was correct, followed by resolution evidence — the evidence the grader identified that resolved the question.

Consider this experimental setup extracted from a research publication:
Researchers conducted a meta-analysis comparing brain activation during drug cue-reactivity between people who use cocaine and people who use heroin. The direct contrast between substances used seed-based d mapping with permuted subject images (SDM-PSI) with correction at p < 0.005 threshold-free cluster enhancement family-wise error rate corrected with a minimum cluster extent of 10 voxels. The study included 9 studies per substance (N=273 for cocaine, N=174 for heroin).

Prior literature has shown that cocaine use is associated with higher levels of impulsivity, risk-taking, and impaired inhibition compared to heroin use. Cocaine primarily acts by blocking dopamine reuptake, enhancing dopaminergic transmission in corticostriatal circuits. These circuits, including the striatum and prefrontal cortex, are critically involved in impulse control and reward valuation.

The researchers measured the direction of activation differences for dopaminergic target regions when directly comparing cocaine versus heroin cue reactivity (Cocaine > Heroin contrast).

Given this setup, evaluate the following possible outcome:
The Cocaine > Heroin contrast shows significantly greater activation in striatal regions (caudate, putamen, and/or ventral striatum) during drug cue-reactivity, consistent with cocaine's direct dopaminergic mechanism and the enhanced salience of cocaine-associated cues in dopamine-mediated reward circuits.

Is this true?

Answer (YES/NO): NO